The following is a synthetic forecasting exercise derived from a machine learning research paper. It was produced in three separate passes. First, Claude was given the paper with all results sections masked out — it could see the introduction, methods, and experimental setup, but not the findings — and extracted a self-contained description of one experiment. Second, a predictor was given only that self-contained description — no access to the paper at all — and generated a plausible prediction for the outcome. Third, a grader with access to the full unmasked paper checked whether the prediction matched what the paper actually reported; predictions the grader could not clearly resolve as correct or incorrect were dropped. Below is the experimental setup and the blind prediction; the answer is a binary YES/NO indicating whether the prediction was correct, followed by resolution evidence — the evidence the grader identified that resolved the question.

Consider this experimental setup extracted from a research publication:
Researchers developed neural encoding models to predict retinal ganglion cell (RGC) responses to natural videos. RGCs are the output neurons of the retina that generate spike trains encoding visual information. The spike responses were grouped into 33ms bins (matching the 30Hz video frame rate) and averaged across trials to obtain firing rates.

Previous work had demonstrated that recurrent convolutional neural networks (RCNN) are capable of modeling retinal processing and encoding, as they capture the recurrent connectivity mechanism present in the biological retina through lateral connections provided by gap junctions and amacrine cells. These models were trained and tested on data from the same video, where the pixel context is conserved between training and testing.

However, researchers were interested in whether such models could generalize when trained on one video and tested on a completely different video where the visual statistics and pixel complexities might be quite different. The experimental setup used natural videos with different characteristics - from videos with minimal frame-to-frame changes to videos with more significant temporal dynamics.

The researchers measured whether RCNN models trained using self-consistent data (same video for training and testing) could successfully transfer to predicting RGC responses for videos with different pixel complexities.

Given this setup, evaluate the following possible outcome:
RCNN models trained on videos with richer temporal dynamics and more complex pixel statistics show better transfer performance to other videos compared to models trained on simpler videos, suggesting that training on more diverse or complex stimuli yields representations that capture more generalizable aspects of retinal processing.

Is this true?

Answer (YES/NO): NO